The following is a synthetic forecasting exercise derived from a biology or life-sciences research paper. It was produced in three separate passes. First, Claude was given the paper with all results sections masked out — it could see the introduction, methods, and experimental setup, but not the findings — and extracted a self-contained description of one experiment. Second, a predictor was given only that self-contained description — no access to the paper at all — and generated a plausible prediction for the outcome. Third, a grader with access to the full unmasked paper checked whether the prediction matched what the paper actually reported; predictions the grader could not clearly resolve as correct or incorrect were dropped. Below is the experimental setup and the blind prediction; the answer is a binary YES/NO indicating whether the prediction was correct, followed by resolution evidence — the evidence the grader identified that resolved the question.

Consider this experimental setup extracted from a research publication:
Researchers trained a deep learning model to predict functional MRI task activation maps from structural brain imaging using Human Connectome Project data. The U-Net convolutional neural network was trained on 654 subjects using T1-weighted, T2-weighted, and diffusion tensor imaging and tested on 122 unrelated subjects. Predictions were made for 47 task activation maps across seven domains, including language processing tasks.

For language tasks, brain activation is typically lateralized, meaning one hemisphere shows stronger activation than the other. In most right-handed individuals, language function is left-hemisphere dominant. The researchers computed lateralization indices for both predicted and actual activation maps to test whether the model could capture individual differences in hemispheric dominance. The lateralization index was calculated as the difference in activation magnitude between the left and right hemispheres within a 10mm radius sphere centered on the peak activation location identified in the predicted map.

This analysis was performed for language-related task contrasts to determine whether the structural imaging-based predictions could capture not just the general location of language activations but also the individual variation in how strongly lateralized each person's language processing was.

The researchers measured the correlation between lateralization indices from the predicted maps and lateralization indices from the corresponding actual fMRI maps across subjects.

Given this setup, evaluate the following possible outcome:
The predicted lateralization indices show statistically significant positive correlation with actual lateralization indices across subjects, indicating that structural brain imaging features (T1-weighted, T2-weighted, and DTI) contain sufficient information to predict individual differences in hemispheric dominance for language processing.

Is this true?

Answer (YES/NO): YES